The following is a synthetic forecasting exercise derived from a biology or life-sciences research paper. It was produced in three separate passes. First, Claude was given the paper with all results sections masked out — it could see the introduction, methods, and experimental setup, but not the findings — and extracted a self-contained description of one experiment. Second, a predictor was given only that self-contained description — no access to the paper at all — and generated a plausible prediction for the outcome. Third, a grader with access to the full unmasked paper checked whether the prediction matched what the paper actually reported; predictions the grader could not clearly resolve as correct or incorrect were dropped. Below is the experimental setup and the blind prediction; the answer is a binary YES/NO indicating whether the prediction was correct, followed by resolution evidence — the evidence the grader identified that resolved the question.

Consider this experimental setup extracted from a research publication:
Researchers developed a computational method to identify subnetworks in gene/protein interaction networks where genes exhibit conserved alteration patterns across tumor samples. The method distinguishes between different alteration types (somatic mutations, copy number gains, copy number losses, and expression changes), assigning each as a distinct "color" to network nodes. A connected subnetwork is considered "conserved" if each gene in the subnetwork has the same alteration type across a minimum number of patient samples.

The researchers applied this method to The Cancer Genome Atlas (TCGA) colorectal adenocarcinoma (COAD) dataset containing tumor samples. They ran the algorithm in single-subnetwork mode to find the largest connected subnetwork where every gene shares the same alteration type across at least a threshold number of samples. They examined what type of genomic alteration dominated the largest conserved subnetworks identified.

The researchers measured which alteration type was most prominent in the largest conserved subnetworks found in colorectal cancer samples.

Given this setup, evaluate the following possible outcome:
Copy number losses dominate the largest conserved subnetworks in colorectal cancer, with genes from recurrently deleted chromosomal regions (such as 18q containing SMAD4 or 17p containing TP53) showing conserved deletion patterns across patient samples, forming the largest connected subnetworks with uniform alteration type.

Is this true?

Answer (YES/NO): NO